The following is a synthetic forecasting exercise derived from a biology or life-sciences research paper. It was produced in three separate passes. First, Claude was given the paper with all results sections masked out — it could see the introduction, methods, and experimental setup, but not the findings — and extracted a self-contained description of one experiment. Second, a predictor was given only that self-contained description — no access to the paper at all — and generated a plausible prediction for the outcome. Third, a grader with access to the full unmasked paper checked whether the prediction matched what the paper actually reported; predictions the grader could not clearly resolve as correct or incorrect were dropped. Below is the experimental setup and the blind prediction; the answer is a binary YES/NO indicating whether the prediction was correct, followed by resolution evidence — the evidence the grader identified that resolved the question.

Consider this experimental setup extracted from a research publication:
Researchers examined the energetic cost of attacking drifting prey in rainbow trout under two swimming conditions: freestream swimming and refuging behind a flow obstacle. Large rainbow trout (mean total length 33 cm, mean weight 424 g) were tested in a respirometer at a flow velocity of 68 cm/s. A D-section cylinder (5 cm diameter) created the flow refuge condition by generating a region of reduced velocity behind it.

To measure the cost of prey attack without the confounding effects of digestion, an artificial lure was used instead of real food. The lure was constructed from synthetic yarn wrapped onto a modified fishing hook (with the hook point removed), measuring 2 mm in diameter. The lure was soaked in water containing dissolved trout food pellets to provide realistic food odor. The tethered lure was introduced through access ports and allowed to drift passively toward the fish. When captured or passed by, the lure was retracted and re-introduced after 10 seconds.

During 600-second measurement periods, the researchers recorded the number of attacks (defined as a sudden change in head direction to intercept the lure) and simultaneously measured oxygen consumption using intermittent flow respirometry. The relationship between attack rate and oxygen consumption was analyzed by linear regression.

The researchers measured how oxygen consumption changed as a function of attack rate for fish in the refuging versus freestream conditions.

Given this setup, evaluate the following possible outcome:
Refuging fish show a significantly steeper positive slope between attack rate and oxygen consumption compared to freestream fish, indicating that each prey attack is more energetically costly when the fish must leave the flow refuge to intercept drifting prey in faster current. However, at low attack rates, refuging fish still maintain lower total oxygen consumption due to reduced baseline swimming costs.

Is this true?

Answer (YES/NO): NO